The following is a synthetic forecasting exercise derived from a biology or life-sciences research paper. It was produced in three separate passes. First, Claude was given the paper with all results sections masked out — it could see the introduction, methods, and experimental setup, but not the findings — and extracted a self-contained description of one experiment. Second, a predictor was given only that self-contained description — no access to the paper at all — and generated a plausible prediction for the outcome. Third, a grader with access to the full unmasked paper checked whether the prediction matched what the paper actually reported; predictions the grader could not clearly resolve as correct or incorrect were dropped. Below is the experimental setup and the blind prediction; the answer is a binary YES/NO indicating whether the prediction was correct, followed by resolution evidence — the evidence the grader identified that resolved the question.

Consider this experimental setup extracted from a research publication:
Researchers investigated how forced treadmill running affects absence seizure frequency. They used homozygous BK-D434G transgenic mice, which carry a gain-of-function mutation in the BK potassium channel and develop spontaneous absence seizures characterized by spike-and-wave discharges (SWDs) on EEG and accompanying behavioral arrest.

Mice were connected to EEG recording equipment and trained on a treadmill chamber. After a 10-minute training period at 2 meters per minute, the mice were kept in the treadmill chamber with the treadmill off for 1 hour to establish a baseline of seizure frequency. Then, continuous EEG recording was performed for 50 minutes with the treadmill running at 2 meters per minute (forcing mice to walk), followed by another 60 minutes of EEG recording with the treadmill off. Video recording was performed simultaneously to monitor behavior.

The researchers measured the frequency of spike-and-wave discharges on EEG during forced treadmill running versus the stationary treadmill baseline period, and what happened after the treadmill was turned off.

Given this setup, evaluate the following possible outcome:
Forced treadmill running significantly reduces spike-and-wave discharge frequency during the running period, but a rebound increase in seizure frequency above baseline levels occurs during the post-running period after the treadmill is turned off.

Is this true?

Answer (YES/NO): NO